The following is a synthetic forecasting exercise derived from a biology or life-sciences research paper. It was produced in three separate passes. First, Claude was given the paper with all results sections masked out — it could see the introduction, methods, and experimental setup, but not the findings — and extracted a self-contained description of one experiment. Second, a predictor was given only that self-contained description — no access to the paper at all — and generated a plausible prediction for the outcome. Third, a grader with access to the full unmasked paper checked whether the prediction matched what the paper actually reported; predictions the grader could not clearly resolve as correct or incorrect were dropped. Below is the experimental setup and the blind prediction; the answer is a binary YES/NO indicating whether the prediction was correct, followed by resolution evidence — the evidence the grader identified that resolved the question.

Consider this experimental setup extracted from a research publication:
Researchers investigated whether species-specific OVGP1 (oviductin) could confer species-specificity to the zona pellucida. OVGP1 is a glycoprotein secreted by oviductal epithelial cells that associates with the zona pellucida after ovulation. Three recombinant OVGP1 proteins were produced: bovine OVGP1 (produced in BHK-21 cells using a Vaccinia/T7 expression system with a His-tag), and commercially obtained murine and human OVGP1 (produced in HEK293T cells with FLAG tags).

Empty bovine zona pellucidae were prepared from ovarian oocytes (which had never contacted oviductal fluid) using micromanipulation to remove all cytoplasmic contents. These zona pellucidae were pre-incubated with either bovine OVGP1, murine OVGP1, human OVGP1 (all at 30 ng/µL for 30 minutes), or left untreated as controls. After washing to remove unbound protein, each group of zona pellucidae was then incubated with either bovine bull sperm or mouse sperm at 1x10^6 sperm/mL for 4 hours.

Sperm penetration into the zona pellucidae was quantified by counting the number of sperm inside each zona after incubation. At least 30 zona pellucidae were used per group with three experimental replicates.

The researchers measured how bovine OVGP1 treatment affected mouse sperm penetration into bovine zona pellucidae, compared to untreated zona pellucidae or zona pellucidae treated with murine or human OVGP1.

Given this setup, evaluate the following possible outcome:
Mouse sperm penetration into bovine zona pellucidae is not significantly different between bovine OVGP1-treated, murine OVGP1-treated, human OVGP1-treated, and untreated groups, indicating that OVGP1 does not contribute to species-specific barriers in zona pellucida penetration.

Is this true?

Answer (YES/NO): NO